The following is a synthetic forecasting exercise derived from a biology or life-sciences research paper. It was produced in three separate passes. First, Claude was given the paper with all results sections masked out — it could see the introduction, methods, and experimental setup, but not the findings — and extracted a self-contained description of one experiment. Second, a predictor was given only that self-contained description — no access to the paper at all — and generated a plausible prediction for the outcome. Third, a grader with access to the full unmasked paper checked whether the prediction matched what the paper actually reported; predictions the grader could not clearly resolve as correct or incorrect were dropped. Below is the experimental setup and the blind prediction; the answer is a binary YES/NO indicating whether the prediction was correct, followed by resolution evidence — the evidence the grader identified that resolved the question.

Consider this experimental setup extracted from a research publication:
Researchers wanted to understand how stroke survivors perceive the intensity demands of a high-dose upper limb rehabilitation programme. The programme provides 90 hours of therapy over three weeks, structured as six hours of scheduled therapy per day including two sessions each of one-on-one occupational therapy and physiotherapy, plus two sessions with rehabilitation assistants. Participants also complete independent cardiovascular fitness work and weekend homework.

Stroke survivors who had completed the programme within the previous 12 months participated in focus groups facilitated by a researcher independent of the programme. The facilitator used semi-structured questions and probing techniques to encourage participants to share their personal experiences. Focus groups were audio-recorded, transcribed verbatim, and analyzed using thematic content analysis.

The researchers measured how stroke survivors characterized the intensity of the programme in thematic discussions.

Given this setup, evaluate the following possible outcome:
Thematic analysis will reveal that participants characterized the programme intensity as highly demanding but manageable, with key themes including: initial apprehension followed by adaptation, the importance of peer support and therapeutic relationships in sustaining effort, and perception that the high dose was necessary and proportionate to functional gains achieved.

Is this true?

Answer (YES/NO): NO